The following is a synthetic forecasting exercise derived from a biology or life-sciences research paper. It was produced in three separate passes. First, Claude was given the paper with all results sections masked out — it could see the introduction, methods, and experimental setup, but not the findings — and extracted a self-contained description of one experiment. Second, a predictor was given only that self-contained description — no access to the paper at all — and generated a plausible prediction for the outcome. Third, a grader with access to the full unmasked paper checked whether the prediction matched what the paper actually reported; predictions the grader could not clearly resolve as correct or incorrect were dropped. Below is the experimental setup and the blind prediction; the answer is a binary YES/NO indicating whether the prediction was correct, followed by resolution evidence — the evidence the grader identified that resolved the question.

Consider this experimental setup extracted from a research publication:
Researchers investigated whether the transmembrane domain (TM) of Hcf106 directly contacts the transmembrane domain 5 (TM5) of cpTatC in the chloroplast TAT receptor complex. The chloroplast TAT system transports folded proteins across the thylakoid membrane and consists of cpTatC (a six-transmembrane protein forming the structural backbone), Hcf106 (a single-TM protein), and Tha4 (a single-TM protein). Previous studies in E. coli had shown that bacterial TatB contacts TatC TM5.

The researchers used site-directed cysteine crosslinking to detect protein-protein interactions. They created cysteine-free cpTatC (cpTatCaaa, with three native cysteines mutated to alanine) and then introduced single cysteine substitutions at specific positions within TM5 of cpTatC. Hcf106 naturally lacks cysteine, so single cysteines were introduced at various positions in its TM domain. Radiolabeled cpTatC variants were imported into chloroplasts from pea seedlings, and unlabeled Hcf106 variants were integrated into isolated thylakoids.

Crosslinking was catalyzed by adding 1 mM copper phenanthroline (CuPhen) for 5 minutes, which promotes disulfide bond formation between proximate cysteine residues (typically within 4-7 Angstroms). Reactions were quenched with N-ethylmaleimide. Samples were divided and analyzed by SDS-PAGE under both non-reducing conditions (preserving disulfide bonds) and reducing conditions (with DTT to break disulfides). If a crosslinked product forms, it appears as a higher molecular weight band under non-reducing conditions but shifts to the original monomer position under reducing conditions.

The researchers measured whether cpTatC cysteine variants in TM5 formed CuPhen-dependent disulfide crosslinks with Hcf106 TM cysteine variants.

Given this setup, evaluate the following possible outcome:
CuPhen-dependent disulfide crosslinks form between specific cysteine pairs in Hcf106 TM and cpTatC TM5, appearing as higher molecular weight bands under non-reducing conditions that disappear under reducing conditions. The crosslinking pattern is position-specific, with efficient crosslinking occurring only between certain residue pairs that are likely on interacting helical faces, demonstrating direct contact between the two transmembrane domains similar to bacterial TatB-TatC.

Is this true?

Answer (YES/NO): YES